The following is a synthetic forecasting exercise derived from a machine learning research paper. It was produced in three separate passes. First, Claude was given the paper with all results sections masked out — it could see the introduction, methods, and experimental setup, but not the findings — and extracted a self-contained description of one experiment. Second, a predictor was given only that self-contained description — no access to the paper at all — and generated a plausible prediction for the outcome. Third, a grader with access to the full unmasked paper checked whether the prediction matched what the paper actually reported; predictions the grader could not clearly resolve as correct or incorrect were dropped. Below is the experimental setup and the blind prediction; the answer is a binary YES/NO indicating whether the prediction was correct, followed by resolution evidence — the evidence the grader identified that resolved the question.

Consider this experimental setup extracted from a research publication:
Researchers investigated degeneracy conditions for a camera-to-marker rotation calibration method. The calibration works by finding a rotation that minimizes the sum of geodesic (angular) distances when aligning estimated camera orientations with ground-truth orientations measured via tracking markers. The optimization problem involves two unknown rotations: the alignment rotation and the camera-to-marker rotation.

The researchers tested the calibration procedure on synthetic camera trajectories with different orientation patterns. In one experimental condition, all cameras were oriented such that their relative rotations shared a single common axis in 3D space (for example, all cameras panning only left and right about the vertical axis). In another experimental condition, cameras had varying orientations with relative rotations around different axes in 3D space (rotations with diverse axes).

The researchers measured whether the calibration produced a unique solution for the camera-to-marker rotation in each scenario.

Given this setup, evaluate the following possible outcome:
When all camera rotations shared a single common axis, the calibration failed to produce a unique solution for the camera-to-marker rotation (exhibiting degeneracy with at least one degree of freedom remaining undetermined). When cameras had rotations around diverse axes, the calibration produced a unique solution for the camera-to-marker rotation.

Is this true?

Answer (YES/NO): YES